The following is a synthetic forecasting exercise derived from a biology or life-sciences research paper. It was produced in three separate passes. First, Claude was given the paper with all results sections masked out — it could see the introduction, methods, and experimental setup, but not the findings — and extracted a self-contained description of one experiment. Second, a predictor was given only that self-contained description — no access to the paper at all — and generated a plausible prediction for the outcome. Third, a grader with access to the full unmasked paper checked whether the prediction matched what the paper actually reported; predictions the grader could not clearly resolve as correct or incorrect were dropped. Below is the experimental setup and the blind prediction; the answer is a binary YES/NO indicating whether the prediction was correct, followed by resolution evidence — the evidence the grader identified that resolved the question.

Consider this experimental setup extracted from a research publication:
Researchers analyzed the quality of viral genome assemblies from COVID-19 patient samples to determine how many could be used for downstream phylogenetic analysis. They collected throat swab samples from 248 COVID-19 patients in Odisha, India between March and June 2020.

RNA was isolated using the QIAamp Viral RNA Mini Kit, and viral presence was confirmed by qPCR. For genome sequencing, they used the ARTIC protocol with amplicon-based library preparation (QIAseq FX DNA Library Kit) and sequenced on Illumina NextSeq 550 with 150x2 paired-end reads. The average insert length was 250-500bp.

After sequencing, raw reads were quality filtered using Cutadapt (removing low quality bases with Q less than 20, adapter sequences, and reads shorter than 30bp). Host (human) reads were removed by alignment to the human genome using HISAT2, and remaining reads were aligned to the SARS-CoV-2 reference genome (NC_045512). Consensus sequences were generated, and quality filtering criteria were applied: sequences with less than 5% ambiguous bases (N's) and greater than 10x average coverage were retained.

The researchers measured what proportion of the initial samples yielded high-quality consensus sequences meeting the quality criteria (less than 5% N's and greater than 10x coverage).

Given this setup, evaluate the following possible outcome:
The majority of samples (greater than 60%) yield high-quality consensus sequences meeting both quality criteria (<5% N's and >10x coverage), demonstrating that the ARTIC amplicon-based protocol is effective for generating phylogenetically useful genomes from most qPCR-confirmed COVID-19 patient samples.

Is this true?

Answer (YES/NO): YES